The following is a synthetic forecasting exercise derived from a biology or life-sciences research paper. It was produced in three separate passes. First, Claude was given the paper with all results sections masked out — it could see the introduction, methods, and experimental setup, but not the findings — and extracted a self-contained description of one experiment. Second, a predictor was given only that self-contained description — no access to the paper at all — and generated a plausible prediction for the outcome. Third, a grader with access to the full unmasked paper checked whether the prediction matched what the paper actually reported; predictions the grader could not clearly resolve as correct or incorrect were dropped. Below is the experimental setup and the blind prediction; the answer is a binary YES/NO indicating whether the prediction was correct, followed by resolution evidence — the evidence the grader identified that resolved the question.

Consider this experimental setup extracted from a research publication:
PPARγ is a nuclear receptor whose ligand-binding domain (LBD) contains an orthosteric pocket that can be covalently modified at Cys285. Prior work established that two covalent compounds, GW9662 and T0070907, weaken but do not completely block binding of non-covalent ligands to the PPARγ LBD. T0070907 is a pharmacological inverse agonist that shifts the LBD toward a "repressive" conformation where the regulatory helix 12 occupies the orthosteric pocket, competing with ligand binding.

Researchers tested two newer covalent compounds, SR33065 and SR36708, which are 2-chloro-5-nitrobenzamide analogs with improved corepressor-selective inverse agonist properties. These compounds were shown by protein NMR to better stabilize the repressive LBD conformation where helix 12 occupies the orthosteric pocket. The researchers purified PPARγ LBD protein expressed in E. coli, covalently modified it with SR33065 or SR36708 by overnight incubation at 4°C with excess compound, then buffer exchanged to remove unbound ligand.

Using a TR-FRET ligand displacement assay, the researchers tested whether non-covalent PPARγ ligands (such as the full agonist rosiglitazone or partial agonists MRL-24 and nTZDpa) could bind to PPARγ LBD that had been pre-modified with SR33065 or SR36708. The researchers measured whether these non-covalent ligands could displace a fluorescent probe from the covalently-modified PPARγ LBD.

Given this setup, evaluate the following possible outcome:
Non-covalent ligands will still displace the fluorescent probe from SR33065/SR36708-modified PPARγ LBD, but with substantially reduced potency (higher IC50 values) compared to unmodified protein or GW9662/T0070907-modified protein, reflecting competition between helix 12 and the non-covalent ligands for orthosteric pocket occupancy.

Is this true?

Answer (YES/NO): YES